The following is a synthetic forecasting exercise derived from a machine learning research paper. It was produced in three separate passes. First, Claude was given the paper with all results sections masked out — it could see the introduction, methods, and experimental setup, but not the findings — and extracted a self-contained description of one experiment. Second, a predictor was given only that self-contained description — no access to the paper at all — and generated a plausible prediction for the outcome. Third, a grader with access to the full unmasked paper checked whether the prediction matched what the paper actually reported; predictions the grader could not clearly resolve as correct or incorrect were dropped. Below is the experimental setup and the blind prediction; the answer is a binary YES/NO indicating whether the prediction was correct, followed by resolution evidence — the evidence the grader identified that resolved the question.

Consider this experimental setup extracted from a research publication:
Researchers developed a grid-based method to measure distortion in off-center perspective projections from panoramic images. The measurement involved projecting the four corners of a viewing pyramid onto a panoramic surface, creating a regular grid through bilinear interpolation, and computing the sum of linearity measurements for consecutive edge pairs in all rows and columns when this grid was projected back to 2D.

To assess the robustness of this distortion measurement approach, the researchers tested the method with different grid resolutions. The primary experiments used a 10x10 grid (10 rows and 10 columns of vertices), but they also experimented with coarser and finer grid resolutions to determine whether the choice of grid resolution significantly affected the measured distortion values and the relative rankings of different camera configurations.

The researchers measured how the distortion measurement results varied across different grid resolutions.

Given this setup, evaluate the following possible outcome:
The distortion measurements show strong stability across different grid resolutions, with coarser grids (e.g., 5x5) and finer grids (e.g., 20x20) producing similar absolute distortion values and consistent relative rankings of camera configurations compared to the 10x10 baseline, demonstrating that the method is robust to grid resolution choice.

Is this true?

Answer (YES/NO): YES